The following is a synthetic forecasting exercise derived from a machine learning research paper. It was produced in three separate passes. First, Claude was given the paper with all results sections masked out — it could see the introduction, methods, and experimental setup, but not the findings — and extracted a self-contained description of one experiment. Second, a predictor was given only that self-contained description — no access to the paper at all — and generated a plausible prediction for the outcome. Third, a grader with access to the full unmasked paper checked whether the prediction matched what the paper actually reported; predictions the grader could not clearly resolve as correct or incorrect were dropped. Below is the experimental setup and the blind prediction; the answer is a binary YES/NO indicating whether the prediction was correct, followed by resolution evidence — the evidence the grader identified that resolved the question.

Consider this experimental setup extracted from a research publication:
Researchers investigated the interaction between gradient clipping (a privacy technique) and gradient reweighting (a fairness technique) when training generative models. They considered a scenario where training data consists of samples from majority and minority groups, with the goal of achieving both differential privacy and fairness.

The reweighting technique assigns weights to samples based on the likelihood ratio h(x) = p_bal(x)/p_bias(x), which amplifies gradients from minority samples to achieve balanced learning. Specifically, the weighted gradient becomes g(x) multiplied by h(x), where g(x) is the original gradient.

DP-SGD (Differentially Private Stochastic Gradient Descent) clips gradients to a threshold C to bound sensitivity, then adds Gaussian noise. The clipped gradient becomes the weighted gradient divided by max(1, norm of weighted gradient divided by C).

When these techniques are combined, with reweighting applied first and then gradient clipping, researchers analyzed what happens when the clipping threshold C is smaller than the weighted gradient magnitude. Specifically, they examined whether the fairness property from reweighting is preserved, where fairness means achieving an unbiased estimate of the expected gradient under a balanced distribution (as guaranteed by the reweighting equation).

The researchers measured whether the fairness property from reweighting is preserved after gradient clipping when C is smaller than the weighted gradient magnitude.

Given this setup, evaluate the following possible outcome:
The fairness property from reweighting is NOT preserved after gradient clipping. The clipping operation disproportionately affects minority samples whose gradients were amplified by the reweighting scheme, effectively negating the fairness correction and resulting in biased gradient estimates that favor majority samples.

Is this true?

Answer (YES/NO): YES